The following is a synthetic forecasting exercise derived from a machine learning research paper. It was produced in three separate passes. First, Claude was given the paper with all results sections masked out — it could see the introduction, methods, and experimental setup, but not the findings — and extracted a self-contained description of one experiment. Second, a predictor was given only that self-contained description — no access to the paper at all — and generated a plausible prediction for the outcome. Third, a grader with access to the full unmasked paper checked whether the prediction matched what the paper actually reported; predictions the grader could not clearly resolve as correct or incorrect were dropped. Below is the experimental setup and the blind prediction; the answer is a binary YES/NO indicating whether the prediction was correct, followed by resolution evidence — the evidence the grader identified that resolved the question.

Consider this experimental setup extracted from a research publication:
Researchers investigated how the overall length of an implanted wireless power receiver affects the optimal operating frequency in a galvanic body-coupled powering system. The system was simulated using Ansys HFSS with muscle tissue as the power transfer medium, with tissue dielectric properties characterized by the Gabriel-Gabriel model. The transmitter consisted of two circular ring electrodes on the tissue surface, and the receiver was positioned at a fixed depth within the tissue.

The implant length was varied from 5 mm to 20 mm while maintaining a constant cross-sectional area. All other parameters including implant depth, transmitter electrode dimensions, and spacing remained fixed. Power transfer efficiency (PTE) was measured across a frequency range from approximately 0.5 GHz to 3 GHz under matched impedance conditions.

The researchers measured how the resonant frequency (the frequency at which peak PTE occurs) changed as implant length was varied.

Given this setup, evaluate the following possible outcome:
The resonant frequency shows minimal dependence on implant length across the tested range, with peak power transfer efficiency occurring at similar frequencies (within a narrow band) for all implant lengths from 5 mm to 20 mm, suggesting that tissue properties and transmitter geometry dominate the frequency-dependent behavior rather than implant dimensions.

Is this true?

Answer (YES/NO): NO